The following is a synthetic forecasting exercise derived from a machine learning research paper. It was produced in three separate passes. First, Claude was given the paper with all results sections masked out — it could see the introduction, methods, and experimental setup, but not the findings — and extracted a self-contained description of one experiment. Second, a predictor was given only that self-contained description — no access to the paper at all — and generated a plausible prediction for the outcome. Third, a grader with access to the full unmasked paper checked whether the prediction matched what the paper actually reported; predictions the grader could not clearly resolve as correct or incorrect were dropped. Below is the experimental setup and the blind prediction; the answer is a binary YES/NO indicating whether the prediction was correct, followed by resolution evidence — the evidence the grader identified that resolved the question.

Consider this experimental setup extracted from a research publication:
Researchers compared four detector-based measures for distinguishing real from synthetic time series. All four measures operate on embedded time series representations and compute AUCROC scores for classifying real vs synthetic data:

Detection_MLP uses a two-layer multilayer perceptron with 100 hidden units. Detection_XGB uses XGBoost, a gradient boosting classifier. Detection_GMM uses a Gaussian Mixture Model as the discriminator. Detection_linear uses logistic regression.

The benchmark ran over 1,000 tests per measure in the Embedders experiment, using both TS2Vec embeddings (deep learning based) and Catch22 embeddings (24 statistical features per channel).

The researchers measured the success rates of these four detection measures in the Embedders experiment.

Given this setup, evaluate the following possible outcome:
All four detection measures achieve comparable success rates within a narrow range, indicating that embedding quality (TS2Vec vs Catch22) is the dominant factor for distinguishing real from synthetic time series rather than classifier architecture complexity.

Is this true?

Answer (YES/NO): NO